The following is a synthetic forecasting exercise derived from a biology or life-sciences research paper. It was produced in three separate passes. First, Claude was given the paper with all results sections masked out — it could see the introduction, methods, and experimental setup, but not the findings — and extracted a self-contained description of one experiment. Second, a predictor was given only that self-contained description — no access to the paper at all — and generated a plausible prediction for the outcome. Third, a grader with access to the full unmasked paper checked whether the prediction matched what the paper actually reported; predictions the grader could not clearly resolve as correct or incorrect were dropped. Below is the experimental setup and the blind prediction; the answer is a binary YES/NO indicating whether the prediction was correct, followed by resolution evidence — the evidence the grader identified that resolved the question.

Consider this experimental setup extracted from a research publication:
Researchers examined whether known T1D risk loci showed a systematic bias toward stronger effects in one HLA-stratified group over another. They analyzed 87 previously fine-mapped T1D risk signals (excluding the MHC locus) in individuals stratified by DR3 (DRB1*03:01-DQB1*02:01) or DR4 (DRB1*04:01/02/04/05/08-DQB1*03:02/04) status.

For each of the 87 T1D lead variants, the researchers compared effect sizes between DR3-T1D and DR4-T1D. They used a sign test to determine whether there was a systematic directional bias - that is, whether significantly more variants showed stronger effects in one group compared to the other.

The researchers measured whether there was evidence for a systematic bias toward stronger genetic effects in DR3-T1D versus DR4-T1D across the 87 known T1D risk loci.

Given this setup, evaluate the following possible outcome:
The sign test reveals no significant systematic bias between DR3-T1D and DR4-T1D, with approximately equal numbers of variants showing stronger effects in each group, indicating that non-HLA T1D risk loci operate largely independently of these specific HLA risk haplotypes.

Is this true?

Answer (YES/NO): YES